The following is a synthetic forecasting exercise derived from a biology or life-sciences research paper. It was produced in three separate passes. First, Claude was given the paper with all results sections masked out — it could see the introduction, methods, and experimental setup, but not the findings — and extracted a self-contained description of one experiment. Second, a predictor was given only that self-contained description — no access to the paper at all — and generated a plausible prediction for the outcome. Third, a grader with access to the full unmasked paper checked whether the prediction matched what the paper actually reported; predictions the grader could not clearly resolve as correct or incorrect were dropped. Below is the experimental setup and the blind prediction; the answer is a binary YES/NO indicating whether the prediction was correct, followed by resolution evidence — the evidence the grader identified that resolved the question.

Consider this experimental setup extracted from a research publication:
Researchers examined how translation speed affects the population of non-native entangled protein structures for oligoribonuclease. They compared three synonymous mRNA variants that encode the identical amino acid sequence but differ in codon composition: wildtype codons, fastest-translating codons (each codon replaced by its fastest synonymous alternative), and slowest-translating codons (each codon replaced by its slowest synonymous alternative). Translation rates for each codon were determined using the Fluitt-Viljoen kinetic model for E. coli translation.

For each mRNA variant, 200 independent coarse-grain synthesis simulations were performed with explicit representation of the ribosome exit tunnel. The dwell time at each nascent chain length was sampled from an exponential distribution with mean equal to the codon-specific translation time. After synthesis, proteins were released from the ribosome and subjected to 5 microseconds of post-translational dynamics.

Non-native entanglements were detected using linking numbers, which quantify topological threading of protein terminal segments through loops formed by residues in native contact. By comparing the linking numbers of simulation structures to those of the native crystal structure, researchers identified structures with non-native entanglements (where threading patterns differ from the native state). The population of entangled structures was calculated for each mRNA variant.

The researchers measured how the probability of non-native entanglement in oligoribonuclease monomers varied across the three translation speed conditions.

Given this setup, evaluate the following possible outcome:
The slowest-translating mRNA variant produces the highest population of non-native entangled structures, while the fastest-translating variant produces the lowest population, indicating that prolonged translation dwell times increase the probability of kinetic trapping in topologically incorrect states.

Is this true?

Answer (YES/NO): NO